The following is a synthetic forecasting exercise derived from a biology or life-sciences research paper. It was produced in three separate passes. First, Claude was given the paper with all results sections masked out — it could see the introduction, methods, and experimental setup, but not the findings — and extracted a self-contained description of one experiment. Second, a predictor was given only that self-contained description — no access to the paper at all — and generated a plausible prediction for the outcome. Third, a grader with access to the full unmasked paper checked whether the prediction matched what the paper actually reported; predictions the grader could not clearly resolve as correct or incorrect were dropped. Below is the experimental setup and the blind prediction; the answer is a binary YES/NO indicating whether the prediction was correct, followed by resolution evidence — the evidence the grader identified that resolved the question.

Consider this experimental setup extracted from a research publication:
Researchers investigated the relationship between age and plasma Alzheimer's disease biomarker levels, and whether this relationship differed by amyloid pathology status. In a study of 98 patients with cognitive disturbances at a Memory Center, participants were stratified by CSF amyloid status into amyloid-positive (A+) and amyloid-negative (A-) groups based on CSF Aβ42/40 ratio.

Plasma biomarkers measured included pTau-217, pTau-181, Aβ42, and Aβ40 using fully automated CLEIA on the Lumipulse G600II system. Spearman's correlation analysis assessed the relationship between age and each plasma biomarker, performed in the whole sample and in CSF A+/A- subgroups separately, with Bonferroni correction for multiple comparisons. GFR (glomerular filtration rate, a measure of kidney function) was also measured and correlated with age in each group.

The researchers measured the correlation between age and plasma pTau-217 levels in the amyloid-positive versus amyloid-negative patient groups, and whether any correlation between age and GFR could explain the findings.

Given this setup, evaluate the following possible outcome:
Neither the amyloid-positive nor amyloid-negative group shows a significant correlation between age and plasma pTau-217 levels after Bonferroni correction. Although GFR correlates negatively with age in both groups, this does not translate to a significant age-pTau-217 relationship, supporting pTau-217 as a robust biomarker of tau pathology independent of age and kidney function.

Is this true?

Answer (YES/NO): NO